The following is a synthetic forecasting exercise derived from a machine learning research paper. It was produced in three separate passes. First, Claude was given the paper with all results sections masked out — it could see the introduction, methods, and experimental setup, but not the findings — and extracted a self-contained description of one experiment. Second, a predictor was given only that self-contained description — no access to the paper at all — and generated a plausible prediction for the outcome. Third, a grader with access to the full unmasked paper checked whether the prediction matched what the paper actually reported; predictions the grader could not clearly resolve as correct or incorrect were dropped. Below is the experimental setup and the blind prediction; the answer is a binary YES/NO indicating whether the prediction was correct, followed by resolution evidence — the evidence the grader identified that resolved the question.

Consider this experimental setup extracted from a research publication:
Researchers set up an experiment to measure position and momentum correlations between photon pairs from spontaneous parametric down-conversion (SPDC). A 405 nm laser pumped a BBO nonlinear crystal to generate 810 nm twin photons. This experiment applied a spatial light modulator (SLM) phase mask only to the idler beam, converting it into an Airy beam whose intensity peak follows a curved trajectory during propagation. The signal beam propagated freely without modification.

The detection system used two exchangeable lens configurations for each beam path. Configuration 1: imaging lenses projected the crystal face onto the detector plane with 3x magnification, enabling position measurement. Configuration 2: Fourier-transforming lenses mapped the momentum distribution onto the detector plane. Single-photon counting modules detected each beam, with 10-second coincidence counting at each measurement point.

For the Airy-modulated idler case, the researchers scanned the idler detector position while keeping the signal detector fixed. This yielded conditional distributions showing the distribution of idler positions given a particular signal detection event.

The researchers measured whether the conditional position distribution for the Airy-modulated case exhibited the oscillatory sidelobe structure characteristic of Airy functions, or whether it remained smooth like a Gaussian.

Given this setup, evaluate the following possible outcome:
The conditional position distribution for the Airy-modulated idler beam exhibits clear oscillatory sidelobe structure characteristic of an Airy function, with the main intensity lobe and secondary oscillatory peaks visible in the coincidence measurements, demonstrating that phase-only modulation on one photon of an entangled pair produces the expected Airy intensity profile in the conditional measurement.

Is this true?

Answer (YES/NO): NO